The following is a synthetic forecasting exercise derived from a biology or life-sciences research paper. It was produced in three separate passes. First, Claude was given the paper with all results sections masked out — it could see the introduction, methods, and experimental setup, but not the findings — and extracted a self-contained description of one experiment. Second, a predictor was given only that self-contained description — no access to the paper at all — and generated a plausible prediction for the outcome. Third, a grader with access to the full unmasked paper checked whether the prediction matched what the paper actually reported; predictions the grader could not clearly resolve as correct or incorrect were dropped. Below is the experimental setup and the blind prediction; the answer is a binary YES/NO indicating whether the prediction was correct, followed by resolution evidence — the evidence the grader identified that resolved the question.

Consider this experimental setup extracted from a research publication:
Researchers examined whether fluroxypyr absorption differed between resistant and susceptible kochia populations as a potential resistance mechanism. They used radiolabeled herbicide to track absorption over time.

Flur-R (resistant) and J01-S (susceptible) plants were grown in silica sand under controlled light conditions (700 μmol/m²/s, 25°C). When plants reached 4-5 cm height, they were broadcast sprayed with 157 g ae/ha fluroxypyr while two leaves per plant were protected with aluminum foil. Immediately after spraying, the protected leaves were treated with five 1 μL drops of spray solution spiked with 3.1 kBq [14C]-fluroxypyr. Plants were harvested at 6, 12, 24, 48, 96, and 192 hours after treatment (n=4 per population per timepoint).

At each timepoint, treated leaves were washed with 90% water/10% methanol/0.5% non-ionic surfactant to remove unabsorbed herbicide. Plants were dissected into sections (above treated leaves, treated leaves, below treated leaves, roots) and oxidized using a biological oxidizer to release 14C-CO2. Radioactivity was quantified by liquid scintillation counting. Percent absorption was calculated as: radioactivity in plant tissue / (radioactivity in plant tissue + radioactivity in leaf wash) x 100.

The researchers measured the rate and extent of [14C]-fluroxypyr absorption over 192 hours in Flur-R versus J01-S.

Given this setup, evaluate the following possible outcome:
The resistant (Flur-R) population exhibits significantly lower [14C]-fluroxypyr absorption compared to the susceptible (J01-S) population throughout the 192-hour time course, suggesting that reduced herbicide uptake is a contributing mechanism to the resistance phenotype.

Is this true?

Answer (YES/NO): NO